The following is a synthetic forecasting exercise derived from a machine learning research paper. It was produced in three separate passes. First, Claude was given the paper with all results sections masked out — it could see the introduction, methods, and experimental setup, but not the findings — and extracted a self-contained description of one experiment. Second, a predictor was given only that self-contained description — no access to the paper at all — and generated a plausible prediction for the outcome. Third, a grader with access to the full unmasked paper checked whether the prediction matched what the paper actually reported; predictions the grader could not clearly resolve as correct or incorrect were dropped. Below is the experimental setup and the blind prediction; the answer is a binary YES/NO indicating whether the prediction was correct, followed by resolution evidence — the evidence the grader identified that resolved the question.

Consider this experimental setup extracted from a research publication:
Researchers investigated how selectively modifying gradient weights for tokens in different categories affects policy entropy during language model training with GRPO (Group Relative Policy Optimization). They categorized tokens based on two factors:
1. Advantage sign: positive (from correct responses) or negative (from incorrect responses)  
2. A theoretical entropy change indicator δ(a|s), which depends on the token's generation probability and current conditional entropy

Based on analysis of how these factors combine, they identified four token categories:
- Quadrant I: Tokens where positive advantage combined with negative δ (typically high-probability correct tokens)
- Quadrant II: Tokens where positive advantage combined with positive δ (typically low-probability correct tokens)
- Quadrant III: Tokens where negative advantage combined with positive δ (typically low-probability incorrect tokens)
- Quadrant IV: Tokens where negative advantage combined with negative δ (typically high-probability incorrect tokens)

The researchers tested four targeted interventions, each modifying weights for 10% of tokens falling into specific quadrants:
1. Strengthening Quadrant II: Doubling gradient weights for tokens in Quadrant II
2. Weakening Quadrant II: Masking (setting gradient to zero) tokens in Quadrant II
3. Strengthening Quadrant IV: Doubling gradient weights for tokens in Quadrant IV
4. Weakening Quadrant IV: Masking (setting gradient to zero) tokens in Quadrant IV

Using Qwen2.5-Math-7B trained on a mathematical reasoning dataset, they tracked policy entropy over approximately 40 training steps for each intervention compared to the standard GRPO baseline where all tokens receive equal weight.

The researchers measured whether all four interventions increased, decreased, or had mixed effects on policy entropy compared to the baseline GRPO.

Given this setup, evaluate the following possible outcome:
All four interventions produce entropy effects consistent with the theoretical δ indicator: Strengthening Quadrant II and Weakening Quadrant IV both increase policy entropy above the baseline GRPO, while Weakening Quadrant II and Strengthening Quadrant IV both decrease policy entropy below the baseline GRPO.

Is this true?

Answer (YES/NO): NO